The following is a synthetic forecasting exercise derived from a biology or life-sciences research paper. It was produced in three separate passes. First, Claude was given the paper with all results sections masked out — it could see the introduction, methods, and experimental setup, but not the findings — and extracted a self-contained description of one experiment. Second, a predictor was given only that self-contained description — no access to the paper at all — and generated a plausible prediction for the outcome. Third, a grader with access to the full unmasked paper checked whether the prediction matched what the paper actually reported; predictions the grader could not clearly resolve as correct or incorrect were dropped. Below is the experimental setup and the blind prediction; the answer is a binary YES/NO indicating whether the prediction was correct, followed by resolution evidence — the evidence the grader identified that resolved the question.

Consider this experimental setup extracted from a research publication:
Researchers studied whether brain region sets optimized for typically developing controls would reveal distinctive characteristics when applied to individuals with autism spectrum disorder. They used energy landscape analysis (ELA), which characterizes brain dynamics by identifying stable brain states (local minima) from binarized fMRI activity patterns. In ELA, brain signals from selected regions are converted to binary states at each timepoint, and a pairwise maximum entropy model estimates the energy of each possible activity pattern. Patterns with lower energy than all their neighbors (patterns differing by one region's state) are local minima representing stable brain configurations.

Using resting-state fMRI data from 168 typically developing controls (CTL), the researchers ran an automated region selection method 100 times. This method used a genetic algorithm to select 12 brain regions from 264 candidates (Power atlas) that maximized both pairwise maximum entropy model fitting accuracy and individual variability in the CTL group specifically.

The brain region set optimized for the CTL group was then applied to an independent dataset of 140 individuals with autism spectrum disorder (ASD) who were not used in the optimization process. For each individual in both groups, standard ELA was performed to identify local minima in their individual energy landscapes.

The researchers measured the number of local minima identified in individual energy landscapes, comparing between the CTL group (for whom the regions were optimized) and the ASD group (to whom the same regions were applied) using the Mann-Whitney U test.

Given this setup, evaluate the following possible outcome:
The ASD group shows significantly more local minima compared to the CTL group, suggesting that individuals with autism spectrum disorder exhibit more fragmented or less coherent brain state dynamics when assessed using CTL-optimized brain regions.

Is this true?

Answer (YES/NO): YES